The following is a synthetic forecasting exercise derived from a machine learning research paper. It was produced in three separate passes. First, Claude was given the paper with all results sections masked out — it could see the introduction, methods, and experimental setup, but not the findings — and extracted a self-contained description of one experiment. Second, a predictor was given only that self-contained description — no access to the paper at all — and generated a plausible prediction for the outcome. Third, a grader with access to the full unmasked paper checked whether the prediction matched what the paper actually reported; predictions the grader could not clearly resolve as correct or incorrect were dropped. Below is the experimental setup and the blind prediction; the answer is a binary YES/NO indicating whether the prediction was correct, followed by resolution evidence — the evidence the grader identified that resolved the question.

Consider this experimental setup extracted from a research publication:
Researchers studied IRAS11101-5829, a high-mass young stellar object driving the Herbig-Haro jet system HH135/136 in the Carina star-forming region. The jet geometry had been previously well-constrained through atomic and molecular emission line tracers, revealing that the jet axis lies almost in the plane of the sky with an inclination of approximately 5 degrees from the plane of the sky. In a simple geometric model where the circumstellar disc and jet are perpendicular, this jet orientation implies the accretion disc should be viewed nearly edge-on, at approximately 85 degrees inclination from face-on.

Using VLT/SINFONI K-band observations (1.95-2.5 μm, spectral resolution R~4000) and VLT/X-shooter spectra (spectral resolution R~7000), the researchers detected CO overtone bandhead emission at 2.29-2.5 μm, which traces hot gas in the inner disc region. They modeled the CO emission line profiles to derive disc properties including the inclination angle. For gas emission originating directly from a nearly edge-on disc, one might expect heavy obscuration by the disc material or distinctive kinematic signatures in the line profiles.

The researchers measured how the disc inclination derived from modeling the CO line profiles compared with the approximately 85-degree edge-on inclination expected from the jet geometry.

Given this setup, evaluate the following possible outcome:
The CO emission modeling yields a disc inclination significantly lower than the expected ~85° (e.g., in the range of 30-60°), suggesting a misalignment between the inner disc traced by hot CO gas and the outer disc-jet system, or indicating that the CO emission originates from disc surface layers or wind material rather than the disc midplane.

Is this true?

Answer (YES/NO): NO